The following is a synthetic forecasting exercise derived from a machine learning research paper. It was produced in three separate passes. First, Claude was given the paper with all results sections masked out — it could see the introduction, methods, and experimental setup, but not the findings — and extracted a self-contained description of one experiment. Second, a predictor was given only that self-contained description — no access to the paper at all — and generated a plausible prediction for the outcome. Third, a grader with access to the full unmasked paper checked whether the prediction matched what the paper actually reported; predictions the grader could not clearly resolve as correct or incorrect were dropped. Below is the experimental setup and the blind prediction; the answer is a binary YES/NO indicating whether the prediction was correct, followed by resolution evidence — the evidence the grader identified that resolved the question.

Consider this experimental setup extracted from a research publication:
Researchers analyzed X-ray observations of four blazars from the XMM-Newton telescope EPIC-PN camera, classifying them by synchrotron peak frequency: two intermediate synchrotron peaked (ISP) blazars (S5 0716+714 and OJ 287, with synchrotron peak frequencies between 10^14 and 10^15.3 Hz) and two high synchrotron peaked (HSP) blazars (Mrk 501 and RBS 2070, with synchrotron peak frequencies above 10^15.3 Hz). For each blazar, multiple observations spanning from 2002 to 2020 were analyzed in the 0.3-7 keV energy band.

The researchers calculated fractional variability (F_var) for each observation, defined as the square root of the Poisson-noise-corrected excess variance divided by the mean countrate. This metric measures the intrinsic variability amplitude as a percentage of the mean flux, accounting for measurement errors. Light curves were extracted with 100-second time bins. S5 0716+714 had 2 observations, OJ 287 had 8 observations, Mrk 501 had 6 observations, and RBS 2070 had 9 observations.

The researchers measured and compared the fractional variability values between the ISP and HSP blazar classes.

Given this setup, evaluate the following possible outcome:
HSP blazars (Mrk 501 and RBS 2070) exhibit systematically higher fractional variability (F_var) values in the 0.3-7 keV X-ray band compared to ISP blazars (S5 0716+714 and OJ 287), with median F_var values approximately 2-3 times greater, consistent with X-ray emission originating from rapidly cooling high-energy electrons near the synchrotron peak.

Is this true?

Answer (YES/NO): NO